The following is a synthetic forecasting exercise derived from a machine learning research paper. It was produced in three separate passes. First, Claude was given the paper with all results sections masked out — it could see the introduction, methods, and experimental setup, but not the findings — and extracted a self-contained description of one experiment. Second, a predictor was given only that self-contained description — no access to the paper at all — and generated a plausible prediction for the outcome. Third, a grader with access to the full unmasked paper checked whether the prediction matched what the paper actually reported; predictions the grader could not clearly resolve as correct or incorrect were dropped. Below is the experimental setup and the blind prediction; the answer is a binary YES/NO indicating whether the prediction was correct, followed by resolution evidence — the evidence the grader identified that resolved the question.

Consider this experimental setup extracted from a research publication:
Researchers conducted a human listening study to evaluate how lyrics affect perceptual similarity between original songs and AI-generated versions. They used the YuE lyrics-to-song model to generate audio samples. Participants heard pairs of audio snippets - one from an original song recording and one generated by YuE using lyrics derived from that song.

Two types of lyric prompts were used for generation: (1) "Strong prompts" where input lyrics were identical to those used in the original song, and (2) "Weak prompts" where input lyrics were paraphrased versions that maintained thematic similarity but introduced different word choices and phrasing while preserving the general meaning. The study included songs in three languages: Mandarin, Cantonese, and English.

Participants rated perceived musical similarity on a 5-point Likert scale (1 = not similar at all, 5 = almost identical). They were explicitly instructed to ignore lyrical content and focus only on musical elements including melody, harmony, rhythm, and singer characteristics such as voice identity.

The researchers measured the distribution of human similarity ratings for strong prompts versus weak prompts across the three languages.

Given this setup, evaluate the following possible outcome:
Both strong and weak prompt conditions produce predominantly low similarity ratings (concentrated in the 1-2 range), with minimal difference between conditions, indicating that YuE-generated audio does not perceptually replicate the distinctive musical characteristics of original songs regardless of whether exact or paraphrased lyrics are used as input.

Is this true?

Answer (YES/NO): NO